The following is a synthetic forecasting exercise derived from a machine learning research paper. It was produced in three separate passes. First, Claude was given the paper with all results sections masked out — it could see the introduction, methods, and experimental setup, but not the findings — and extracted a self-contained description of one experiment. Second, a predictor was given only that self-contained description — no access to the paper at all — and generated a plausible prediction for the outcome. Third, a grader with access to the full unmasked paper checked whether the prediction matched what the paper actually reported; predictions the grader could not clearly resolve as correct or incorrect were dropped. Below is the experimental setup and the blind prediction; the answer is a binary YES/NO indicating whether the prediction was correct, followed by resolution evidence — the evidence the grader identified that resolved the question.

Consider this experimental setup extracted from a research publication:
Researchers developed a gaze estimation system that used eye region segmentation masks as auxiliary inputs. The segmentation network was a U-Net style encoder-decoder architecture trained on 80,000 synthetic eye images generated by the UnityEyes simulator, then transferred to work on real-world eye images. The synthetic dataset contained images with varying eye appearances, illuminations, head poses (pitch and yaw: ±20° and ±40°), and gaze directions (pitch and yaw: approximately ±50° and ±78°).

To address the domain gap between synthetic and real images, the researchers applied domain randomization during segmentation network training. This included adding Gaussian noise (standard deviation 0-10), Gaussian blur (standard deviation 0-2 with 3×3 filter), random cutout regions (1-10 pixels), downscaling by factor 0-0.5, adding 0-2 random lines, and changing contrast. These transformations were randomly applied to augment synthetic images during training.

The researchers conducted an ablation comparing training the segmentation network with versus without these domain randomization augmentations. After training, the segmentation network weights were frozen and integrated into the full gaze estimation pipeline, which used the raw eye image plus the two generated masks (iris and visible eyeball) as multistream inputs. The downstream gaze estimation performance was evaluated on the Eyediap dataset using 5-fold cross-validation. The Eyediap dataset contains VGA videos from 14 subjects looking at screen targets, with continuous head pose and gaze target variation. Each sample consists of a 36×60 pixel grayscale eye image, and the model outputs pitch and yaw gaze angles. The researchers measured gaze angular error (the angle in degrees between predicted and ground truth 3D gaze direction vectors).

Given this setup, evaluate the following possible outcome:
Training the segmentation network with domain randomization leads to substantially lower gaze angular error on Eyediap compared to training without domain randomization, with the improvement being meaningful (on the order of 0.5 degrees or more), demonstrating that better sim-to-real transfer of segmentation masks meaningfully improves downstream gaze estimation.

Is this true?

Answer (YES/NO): NO